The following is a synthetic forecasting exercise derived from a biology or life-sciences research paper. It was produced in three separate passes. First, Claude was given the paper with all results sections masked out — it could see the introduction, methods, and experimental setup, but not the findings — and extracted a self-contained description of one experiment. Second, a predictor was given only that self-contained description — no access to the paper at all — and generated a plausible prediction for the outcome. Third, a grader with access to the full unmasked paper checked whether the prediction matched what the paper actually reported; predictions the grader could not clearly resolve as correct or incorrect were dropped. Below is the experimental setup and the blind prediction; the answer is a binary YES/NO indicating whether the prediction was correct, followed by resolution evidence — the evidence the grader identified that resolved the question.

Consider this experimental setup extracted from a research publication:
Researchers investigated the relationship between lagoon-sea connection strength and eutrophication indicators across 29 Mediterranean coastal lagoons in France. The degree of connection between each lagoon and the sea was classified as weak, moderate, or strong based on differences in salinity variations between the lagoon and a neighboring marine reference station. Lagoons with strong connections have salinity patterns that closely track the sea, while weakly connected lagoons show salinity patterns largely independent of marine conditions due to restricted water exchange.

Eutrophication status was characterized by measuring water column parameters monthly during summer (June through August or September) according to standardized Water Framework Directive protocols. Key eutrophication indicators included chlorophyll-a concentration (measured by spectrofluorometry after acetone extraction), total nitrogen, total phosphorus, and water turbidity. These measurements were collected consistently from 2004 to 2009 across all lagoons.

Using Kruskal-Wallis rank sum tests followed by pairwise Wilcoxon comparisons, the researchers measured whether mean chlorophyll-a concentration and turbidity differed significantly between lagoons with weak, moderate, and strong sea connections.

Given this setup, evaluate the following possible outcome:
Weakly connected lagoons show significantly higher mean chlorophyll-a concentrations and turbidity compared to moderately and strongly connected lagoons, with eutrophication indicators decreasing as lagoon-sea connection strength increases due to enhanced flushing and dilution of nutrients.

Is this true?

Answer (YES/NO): NO